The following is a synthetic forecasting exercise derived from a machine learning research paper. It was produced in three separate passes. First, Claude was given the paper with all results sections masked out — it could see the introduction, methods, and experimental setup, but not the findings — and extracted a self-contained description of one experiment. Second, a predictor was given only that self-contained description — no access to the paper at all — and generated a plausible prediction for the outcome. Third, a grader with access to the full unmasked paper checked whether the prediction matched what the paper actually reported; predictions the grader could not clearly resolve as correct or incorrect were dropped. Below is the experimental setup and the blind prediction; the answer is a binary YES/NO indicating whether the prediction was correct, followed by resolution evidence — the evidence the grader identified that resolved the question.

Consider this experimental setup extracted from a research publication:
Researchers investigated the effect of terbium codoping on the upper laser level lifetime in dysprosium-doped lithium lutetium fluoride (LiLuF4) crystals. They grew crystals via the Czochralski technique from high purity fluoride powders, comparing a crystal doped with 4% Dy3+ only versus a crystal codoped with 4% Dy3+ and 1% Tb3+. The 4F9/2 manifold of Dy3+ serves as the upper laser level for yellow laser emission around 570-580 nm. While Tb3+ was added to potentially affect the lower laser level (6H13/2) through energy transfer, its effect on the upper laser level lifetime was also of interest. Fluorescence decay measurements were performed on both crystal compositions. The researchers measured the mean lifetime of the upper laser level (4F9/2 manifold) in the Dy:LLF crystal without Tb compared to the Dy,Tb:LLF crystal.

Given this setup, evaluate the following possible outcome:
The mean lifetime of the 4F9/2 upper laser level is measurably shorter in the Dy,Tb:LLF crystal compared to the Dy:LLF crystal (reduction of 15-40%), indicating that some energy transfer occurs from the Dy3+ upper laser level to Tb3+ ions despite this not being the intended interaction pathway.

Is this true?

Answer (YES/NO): NO